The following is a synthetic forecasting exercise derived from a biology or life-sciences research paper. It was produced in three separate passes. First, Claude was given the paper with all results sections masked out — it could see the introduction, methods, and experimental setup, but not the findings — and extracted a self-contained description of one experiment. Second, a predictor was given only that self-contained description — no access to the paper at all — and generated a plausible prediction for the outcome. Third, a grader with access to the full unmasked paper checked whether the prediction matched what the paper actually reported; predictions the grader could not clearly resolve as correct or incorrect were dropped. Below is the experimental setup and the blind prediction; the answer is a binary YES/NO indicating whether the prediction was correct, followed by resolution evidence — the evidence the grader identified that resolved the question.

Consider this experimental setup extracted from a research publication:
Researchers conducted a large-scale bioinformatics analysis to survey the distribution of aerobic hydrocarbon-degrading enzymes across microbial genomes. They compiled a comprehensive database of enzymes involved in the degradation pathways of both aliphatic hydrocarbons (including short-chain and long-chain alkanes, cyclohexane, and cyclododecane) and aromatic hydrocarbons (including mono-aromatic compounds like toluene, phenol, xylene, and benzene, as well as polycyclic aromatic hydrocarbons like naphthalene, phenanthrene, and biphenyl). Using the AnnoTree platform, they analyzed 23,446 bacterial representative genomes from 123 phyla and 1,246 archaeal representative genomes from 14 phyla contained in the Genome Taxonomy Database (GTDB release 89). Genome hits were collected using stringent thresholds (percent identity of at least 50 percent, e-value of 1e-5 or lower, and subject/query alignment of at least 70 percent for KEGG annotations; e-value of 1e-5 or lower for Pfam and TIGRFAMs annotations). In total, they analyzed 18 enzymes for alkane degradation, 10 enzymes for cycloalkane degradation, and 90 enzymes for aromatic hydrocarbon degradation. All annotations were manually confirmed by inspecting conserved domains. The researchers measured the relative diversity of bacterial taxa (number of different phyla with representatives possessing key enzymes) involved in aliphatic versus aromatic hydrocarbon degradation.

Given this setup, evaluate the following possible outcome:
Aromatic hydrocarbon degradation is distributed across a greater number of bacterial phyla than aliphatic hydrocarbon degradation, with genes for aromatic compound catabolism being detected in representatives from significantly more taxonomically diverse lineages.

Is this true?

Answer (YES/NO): NO